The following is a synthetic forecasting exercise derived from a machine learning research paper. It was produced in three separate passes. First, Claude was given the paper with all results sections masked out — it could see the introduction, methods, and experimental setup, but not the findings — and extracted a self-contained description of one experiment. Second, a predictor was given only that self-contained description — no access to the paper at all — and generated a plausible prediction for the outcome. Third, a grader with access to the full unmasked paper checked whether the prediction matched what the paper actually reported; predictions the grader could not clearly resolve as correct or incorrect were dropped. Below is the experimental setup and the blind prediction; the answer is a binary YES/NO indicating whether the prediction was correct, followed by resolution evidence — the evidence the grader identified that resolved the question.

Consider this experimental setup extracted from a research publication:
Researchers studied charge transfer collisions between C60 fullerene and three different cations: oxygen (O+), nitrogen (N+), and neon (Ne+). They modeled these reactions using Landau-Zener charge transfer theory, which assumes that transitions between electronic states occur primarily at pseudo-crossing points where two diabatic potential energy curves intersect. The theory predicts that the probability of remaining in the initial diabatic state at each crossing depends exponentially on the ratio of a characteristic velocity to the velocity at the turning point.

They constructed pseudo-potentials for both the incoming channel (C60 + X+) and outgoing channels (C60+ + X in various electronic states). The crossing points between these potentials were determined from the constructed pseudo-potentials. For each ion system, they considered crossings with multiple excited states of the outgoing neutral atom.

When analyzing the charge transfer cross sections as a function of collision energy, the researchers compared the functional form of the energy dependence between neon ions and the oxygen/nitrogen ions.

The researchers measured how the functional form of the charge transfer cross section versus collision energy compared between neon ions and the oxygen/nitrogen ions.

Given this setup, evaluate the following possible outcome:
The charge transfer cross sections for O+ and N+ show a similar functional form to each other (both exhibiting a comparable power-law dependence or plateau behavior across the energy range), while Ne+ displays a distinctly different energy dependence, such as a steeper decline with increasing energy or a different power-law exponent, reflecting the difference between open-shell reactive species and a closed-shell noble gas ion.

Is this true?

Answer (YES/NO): YES